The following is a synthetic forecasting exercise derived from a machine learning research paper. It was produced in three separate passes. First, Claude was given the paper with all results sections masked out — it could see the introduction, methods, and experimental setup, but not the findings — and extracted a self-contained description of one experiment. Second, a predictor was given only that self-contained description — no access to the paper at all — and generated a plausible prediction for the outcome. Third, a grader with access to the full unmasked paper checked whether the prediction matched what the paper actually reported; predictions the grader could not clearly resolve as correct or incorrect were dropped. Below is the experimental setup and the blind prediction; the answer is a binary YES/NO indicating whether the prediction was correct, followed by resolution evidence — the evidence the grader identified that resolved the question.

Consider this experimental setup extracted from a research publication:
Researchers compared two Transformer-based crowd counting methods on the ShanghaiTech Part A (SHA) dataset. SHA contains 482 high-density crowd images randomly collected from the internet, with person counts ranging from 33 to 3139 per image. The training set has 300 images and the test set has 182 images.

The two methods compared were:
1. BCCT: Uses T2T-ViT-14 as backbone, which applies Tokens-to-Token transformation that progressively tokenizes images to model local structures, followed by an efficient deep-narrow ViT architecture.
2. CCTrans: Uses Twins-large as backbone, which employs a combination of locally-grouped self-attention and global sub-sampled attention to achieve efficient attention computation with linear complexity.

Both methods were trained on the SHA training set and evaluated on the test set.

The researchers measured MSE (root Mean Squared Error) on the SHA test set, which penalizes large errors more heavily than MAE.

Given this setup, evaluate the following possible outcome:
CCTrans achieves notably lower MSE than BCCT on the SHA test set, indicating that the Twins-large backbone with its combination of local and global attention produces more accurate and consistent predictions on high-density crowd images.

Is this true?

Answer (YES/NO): NO